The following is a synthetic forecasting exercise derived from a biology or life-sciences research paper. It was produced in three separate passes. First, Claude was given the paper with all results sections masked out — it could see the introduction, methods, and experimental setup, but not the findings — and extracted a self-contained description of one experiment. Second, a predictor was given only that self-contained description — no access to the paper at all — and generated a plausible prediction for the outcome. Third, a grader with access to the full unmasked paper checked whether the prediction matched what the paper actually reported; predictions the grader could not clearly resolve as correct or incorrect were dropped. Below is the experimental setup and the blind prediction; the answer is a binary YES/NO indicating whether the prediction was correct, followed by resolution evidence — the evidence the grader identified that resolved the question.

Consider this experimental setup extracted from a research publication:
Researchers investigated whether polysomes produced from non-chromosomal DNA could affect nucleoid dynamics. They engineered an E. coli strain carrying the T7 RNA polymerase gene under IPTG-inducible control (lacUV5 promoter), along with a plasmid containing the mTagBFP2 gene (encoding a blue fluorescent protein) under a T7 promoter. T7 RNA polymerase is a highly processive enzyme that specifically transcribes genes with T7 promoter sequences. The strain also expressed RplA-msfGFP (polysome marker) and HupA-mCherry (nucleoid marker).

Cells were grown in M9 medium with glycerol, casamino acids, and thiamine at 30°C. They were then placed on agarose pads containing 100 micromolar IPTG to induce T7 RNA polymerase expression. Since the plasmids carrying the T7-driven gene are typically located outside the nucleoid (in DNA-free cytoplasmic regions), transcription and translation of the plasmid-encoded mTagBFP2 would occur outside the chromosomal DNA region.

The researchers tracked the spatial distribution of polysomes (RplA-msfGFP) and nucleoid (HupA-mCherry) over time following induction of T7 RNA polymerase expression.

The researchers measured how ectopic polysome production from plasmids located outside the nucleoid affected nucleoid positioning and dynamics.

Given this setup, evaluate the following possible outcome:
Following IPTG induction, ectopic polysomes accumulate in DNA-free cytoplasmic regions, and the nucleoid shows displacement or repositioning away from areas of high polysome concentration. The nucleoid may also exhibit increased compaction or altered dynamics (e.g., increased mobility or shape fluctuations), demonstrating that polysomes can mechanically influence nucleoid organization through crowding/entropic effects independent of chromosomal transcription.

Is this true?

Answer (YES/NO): YES